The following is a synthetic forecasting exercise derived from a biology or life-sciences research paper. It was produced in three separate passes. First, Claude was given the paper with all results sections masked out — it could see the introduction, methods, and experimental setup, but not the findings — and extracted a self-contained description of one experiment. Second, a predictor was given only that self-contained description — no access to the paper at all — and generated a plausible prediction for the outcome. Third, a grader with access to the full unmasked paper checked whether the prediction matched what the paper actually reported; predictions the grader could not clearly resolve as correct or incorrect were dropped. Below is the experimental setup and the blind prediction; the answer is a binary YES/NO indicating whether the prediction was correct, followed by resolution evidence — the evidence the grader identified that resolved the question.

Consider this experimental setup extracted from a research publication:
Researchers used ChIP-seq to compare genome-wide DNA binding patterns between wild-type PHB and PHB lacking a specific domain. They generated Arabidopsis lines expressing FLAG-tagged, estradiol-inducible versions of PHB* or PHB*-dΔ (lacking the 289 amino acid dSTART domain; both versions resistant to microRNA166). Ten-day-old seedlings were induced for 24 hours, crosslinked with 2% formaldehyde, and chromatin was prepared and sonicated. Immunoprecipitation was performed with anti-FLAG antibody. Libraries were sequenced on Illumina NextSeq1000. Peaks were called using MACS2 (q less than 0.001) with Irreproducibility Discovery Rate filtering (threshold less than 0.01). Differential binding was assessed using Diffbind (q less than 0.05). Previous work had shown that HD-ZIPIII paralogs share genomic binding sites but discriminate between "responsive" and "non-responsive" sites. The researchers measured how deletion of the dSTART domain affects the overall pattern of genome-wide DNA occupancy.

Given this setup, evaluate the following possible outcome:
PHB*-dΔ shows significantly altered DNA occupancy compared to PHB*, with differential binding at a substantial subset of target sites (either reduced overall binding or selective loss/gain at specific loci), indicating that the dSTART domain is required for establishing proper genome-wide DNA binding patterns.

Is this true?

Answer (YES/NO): NO